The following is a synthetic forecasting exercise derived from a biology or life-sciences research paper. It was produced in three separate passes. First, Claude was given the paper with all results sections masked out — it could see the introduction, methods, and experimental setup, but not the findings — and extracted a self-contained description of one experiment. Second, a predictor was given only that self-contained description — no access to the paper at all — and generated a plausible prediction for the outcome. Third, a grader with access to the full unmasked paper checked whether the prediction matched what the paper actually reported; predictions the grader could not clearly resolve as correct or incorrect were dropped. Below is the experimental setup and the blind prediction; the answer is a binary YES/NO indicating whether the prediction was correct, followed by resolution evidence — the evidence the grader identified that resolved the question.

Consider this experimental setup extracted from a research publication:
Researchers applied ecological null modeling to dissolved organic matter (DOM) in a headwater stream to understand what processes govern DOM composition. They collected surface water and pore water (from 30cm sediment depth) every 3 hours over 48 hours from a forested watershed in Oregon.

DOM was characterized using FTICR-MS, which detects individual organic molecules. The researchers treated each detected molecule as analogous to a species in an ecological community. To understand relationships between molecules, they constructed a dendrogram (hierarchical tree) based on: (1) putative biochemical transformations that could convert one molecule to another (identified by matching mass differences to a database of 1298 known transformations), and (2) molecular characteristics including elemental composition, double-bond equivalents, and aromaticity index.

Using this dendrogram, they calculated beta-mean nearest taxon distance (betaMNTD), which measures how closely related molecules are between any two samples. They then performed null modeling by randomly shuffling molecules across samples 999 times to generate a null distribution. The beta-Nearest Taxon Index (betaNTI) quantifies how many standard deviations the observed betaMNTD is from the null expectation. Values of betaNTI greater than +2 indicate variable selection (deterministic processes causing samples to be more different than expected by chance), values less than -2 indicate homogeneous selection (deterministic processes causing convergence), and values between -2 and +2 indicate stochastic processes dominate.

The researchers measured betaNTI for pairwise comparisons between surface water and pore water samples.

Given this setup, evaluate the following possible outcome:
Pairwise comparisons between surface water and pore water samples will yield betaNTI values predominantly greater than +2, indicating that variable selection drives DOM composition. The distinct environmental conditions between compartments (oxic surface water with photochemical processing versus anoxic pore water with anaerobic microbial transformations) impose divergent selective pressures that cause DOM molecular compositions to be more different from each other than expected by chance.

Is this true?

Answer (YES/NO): YES